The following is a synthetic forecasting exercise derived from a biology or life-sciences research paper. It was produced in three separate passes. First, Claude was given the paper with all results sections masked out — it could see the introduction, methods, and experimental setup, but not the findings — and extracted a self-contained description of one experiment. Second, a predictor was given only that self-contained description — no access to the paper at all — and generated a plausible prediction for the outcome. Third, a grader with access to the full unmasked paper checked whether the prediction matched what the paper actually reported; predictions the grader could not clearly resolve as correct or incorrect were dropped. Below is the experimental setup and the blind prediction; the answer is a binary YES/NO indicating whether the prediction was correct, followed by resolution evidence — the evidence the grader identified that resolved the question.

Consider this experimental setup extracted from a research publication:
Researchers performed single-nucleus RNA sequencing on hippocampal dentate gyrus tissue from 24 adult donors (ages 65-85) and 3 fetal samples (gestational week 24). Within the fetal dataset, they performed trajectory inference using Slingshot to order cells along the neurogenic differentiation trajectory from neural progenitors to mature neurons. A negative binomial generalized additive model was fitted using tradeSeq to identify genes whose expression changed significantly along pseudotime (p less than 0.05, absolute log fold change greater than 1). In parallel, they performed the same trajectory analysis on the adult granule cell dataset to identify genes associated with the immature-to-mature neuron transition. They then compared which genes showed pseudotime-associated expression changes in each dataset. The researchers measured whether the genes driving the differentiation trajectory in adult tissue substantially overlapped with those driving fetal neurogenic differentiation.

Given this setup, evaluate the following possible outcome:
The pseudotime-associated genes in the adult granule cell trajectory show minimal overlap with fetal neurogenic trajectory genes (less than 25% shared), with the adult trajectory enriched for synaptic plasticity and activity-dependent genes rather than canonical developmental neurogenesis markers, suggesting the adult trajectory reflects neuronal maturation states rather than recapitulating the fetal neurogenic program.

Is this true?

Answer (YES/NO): NO